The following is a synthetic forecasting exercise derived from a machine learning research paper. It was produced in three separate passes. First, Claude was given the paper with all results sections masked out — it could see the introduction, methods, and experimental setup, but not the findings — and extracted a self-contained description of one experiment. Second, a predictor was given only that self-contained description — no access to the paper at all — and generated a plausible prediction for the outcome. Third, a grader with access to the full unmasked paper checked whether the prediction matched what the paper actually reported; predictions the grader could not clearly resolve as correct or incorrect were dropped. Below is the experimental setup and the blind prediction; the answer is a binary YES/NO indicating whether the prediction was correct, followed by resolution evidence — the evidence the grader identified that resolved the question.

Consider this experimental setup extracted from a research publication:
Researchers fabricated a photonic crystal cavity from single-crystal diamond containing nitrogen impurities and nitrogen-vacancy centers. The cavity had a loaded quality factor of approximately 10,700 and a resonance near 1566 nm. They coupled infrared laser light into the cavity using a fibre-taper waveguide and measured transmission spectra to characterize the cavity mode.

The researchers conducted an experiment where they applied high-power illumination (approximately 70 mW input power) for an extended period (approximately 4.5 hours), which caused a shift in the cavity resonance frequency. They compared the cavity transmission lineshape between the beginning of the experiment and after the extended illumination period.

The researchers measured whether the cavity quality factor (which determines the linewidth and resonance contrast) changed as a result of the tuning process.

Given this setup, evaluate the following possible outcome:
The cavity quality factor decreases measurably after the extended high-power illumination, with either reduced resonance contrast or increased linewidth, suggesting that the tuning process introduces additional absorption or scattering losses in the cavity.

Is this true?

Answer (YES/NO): NO